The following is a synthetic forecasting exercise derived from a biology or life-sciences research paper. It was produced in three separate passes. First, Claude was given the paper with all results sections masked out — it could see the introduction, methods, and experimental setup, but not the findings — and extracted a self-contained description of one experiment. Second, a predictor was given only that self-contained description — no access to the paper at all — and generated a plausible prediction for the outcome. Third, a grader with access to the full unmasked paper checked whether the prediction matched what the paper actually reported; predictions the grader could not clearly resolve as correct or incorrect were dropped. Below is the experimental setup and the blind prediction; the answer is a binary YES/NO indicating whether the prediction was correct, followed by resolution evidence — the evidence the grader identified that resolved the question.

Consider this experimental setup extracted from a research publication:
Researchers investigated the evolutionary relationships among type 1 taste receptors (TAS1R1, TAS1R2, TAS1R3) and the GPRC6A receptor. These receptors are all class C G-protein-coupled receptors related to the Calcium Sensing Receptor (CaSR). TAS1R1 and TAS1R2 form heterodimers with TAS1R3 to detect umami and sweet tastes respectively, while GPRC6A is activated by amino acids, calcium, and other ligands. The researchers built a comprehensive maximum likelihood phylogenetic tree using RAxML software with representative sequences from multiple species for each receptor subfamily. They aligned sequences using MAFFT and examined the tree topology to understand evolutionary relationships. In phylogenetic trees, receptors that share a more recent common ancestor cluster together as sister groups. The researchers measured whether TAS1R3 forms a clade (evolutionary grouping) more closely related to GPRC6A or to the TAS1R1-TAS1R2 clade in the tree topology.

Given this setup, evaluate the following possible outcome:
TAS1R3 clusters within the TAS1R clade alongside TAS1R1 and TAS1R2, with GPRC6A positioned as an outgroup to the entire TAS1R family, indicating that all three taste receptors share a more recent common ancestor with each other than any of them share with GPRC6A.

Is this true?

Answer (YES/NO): YES